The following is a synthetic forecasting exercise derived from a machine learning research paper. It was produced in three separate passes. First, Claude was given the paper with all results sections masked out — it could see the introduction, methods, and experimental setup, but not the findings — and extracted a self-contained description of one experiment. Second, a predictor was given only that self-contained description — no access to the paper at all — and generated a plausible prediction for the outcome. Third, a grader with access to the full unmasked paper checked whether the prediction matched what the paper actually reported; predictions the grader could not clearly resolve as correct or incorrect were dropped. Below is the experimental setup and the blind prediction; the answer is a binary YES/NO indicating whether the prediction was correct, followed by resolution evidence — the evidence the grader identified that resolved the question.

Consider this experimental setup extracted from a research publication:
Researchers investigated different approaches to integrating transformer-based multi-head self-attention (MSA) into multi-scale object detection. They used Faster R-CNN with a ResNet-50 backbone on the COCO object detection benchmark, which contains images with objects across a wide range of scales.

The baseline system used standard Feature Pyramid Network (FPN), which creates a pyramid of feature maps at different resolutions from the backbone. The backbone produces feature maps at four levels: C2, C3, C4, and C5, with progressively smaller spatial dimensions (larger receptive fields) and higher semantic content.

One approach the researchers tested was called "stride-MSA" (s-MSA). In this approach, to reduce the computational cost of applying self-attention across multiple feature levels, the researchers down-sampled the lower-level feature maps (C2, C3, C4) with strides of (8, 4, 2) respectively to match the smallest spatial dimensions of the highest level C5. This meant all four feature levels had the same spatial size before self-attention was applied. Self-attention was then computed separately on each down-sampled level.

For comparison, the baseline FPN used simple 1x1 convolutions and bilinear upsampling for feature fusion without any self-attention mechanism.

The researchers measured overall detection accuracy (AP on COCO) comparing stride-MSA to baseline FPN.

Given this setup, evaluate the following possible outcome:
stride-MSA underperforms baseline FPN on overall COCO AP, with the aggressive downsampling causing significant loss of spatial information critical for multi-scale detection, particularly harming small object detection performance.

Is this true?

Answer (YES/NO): NO